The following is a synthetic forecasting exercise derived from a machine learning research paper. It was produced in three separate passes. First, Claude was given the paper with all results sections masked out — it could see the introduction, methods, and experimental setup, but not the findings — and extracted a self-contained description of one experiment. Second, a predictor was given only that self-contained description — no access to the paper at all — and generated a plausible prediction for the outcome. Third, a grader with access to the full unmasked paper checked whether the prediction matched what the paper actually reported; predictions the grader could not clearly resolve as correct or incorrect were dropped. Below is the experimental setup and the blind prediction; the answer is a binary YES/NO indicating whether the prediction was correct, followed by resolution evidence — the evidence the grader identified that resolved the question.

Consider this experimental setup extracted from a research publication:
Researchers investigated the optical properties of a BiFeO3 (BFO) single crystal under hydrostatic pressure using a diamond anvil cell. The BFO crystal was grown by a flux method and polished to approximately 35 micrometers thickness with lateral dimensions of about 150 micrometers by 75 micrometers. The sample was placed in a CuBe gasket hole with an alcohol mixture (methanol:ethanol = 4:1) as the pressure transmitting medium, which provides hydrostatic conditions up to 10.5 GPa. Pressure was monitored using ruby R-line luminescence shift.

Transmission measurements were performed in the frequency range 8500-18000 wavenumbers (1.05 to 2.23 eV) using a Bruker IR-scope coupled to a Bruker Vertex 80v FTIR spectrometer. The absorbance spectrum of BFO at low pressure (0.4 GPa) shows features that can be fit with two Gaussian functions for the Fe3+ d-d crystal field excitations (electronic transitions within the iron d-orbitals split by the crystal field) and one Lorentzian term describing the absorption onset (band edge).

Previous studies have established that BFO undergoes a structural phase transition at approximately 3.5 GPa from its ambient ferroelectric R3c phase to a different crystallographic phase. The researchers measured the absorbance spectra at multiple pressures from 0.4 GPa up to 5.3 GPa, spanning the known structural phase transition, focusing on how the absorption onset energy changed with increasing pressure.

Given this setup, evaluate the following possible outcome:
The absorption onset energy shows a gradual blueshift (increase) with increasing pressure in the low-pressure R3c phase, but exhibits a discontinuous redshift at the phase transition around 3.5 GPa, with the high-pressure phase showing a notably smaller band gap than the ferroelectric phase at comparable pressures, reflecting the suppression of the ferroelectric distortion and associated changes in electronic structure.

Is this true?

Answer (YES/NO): NO